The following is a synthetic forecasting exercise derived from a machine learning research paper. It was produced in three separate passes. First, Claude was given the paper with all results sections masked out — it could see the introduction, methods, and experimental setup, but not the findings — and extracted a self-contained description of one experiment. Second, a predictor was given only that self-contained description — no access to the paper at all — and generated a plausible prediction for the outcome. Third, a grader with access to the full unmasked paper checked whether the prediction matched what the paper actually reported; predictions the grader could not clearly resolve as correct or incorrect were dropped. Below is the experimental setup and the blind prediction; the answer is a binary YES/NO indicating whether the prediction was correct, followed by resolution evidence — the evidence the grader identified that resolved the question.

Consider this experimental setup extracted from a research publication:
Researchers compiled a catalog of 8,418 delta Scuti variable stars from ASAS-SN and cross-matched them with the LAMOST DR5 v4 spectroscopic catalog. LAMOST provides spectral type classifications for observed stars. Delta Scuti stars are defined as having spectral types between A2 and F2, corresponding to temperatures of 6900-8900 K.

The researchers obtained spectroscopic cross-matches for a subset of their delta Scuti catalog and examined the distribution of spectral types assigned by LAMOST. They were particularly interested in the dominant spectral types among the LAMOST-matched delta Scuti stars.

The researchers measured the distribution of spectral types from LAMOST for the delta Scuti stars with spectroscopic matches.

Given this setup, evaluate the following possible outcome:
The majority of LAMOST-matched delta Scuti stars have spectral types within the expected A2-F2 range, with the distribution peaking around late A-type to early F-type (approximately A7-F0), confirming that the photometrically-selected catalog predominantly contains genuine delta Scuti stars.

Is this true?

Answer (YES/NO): YES